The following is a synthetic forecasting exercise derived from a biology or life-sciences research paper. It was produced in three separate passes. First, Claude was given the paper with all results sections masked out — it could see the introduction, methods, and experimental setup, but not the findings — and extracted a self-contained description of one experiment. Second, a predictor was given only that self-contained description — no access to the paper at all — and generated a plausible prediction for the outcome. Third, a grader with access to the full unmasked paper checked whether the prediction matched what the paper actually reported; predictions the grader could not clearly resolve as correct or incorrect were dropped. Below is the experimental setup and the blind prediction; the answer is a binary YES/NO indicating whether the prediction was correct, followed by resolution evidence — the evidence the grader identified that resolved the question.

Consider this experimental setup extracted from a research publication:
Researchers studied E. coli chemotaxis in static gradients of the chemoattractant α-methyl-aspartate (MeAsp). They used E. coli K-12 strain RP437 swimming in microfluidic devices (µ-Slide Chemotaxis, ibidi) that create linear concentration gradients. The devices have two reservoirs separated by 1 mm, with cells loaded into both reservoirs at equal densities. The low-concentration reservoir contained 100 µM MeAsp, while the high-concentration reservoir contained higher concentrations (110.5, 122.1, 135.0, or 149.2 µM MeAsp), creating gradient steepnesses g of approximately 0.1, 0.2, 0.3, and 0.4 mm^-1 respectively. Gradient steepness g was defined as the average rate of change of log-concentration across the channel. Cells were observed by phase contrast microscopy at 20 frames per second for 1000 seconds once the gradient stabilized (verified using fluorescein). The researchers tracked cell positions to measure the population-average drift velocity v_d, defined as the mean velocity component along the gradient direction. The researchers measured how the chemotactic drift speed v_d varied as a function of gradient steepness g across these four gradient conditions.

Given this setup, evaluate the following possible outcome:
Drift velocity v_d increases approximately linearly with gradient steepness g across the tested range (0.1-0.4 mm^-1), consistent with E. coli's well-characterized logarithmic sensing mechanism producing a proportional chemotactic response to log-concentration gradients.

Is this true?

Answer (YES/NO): YES